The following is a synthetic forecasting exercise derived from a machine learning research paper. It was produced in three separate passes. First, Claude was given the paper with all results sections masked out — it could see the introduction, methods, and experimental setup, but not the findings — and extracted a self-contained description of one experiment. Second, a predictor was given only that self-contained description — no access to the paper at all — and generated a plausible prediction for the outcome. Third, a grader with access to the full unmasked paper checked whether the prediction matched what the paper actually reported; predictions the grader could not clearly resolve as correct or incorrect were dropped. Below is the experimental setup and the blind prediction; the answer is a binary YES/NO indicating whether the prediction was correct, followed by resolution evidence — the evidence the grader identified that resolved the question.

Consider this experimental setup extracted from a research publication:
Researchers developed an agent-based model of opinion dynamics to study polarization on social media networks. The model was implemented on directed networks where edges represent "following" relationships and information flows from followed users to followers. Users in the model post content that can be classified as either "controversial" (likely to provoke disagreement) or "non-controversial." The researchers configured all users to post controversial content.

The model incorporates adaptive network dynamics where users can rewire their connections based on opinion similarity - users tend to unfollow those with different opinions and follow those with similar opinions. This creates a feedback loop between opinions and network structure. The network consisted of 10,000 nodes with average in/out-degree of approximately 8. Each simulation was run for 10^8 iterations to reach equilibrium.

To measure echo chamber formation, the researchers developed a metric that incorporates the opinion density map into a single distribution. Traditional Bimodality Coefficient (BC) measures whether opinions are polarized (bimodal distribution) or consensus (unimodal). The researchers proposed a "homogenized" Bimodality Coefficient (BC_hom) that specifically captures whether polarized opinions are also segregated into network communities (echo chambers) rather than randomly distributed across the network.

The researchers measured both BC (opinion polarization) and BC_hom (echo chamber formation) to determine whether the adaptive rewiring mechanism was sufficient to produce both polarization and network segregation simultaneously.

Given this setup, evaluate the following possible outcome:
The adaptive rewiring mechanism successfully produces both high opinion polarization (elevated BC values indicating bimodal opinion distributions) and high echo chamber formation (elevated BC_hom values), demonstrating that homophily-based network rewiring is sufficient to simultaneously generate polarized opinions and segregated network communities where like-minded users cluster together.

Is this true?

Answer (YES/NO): YES